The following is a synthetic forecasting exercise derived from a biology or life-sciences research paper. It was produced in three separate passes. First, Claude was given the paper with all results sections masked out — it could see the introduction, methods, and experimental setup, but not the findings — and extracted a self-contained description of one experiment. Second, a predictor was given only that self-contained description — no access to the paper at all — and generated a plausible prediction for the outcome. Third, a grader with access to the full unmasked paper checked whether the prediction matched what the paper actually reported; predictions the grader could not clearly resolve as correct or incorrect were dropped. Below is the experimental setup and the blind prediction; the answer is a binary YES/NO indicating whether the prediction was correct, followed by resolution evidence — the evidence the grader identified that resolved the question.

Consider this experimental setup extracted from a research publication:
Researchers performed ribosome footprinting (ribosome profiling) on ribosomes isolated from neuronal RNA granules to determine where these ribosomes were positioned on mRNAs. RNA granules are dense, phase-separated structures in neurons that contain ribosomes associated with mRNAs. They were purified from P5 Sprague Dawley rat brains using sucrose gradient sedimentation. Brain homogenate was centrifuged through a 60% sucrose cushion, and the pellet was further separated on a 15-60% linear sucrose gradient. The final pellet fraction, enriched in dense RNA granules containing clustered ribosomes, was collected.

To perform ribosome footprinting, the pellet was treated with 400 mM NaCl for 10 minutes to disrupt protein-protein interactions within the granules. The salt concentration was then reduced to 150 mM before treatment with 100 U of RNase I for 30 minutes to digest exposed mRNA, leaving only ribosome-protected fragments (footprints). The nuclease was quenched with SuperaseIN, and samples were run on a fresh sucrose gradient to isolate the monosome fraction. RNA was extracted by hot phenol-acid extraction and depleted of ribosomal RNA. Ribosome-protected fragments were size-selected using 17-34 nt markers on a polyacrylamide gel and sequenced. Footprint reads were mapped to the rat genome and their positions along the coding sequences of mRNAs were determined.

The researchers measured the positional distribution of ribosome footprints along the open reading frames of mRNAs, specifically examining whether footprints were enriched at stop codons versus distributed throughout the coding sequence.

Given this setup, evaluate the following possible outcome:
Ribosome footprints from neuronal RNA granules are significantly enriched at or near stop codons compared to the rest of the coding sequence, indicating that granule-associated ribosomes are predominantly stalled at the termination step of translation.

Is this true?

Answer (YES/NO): NO